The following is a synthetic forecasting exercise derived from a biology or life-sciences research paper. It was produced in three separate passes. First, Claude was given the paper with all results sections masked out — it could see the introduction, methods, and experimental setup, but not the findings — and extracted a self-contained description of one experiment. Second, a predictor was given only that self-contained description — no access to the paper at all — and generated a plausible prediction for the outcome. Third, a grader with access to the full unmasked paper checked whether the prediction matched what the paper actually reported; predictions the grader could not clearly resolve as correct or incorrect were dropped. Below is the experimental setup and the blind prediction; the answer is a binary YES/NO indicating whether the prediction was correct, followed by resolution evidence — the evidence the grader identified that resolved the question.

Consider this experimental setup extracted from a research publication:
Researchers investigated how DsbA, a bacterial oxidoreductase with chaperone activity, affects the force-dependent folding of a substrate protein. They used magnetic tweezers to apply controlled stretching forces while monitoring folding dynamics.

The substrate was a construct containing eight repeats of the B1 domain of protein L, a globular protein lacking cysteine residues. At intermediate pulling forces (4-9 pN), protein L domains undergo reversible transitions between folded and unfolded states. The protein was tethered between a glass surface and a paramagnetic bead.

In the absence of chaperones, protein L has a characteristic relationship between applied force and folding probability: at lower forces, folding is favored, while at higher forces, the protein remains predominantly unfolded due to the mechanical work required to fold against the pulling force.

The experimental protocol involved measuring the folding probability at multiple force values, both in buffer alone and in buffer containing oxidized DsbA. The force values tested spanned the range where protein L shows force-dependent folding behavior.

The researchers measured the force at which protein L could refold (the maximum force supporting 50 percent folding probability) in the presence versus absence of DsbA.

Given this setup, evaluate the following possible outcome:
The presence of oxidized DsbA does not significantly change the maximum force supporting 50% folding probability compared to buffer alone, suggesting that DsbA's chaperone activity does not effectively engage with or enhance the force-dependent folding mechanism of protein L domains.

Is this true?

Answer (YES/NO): NO